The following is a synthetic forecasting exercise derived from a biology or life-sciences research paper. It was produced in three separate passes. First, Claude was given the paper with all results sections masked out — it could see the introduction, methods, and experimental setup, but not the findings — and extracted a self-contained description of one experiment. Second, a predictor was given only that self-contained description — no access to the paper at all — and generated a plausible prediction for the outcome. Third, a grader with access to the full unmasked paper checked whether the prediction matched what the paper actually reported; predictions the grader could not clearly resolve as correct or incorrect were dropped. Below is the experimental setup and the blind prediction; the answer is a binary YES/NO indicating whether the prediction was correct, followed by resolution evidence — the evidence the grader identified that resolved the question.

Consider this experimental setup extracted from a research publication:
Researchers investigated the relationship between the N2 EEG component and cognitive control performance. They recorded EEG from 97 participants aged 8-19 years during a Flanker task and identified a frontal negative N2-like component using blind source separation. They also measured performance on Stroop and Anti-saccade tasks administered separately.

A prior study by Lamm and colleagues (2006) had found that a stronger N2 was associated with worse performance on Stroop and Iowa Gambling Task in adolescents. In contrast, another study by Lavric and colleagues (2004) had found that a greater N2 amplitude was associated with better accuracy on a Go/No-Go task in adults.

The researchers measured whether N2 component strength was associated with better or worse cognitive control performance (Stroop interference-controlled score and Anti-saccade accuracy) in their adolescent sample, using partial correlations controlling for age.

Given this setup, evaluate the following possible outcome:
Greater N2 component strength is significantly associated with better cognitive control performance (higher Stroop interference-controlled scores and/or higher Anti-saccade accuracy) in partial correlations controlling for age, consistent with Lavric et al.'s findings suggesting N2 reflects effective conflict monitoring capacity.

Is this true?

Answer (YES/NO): YES